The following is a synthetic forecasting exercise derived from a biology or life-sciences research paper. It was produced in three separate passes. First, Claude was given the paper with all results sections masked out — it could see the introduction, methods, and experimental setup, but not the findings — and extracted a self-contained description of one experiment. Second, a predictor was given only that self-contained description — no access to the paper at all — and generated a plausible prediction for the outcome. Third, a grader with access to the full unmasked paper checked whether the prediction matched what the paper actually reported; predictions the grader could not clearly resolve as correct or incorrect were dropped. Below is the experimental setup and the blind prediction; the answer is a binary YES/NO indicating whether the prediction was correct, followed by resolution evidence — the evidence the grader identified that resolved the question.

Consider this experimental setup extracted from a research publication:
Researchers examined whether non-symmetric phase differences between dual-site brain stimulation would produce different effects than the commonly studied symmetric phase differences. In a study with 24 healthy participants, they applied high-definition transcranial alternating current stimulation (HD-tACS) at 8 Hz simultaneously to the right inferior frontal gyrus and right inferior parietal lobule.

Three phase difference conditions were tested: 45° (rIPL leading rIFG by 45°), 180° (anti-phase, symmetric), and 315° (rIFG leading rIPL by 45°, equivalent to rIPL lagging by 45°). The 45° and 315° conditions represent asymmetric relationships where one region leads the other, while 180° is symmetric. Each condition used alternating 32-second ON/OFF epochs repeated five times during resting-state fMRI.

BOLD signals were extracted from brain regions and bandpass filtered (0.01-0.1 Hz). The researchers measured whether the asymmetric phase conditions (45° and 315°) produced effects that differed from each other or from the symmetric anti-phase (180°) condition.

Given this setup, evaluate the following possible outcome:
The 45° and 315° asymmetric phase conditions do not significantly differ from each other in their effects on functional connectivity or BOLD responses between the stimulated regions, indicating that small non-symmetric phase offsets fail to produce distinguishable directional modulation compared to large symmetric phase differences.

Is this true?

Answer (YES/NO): YES